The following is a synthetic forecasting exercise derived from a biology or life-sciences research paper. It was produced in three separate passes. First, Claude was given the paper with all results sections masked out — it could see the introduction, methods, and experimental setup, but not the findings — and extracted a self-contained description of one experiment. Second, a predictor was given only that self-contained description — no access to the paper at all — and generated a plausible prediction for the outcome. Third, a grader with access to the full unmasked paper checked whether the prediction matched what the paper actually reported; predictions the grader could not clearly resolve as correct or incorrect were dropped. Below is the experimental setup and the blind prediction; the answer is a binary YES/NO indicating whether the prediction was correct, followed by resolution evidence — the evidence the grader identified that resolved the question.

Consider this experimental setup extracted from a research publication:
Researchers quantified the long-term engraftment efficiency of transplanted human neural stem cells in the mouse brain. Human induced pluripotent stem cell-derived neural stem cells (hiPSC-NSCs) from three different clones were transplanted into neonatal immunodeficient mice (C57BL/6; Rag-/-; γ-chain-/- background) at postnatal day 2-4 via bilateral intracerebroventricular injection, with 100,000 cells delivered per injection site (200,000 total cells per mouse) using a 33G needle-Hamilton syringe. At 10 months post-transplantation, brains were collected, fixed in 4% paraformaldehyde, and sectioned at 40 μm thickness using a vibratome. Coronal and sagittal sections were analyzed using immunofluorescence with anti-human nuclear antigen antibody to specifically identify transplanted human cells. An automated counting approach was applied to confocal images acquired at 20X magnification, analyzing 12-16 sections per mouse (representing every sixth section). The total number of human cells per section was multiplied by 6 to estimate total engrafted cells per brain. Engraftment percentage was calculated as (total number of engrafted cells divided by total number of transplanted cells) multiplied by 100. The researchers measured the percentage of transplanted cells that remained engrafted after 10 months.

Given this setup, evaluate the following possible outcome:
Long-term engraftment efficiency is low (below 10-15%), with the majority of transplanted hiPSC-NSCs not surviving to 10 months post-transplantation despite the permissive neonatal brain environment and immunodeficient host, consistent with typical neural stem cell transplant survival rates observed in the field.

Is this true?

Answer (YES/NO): NO